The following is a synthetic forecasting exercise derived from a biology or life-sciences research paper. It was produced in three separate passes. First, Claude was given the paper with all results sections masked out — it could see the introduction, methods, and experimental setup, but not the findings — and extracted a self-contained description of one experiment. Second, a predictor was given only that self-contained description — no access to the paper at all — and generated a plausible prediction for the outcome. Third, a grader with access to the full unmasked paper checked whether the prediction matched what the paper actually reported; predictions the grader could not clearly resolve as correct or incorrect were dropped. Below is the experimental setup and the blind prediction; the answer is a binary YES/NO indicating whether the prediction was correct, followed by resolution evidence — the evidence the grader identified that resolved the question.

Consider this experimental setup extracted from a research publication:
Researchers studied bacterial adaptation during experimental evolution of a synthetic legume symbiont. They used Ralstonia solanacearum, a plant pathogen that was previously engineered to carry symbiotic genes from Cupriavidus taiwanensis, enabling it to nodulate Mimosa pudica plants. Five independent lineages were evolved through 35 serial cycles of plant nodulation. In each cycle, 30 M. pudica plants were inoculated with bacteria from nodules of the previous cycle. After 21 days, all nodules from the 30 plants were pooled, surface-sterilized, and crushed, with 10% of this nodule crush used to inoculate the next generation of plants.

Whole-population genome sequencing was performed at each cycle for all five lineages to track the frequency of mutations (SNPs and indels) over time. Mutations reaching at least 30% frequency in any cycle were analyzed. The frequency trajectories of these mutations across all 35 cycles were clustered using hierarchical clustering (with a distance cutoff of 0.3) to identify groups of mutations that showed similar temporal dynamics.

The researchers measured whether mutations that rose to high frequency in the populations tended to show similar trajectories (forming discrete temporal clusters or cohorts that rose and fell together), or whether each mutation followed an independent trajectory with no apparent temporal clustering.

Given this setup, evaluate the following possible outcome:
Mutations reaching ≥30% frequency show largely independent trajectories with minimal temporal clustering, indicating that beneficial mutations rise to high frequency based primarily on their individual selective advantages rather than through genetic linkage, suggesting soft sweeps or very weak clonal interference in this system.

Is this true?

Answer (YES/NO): NO